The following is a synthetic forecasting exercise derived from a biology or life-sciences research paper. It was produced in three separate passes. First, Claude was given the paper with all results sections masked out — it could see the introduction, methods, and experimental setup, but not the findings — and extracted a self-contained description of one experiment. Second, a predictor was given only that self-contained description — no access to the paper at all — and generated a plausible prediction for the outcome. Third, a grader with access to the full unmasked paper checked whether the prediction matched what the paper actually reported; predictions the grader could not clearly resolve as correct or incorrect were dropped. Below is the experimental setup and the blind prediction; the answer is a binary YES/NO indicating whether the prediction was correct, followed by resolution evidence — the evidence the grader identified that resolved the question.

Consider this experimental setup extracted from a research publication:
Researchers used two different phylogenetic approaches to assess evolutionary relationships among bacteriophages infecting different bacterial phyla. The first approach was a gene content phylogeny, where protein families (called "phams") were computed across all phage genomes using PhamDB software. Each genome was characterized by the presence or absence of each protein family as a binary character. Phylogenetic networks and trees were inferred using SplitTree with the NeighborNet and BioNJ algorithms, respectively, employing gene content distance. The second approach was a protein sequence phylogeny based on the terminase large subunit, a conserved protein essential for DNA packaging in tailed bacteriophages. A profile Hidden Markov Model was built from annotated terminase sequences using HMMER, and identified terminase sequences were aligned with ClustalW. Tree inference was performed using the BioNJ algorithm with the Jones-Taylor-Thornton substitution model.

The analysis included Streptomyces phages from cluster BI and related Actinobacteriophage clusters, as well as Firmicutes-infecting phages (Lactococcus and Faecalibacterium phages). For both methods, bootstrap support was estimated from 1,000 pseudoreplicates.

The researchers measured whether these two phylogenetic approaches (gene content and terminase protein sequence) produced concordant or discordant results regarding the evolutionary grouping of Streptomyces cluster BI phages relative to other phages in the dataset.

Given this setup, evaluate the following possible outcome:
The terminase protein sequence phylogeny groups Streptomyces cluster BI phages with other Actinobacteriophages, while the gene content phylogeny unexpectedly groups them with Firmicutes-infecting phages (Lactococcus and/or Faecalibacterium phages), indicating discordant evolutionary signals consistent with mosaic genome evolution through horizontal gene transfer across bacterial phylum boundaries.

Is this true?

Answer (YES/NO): NO